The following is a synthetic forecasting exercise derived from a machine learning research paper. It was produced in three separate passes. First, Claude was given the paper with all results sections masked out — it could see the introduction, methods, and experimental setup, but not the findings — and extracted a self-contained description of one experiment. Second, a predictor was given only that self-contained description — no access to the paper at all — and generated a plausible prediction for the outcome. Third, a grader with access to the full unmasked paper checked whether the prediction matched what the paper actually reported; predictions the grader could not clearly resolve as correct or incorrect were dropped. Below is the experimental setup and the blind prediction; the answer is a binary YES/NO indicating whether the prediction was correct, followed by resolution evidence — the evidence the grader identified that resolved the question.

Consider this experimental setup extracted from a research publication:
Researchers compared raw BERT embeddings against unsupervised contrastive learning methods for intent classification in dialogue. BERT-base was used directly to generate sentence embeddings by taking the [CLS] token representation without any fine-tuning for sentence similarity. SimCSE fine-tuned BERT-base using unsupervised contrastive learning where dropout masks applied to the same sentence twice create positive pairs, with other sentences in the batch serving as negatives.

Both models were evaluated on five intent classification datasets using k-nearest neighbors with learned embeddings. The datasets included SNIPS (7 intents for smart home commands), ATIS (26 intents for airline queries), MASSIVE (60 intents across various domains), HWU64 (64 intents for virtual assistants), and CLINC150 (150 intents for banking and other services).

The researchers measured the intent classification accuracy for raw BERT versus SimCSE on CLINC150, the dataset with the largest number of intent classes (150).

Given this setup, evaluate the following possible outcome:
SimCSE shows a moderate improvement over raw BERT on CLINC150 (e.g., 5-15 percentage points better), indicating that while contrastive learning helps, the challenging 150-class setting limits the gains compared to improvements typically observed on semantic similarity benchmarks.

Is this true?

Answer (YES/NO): NO